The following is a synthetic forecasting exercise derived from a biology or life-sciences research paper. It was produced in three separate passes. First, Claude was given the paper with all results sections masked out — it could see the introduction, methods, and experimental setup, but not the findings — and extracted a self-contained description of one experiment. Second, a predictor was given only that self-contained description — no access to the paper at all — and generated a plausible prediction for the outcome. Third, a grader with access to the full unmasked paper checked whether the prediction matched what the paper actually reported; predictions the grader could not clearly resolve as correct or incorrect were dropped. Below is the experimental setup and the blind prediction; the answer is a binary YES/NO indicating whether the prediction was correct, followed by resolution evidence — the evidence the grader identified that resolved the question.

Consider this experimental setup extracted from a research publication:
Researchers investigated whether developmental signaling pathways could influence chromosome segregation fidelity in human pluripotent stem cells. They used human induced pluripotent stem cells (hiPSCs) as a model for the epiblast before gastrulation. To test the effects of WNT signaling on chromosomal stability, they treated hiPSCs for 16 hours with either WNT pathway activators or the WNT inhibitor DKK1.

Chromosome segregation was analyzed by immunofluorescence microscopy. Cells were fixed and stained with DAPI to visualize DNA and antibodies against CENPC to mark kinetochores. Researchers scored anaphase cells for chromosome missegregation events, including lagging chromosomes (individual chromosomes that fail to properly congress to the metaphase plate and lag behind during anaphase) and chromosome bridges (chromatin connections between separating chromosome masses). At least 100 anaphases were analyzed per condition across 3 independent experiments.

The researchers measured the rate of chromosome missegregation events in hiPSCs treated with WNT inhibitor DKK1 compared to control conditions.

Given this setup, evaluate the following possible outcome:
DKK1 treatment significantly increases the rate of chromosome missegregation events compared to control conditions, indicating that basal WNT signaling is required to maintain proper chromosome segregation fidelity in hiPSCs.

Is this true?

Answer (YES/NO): YES